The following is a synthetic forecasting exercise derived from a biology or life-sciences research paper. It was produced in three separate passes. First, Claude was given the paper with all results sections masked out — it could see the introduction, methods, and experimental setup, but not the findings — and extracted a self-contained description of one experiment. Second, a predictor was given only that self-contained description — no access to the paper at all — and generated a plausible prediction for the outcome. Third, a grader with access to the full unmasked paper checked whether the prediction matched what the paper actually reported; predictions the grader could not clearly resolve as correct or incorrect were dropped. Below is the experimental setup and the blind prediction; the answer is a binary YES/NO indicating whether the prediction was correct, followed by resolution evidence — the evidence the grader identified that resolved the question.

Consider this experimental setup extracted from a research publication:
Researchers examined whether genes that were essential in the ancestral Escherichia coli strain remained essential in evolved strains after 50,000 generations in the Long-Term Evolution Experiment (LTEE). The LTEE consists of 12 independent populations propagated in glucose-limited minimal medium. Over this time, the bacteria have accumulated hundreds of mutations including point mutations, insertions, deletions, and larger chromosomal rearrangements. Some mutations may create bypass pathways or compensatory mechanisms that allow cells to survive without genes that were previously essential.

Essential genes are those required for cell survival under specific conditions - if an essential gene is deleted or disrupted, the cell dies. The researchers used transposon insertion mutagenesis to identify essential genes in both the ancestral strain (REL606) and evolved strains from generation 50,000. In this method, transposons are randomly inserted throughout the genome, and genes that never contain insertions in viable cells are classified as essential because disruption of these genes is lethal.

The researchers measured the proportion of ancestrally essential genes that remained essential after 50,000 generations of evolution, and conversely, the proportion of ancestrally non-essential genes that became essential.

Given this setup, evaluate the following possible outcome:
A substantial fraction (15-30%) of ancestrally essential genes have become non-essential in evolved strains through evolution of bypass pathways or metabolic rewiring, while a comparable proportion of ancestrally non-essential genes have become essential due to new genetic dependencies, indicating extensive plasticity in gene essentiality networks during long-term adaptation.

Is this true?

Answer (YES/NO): NO